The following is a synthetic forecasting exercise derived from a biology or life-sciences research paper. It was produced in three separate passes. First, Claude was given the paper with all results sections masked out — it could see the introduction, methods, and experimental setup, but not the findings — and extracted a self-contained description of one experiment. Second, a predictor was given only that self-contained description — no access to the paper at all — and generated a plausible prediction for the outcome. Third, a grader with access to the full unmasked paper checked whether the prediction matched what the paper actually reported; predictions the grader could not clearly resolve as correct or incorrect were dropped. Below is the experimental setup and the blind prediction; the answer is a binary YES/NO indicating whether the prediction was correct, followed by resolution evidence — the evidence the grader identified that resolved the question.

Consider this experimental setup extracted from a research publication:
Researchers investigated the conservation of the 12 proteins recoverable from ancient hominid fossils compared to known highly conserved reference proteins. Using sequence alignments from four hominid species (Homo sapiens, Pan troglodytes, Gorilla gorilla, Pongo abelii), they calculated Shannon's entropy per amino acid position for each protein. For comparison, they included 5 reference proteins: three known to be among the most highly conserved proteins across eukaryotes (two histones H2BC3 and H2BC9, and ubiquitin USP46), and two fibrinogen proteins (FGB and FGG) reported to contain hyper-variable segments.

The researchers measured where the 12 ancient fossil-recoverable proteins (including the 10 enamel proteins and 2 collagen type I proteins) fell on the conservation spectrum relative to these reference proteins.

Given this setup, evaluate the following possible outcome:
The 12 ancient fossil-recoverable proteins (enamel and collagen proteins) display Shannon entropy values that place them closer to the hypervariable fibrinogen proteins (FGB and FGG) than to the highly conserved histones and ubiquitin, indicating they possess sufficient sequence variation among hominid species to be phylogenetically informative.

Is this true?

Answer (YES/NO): YES